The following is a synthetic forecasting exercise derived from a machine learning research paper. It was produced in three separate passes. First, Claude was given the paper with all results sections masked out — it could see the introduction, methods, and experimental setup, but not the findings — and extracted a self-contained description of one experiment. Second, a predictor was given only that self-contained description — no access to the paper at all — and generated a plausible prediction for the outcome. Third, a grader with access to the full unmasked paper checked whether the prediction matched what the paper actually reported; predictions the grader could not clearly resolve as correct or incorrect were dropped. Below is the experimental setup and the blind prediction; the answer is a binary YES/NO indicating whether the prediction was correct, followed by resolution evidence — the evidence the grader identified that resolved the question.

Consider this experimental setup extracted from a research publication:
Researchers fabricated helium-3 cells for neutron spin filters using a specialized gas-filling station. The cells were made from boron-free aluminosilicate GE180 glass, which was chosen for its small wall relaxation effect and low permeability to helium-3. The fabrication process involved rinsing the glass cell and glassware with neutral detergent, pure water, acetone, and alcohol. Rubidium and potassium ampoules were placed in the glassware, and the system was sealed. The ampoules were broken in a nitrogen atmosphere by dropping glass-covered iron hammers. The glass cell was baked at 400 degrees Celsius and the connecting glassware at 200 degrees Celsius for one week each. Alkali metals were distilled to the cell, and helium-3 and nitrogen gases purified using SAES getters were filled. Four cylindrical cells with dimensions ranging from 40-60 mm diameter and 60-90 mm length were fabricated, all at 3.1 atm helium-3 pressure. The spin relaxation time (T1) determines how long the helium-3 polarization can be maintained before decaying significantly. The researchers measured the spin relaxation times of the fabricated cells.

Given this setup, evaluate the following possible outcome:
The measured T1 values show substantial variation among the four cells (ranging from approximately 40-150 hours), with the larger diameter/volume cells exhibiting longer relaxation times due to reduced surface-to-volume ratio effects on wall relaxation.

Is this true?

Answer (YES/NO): NO